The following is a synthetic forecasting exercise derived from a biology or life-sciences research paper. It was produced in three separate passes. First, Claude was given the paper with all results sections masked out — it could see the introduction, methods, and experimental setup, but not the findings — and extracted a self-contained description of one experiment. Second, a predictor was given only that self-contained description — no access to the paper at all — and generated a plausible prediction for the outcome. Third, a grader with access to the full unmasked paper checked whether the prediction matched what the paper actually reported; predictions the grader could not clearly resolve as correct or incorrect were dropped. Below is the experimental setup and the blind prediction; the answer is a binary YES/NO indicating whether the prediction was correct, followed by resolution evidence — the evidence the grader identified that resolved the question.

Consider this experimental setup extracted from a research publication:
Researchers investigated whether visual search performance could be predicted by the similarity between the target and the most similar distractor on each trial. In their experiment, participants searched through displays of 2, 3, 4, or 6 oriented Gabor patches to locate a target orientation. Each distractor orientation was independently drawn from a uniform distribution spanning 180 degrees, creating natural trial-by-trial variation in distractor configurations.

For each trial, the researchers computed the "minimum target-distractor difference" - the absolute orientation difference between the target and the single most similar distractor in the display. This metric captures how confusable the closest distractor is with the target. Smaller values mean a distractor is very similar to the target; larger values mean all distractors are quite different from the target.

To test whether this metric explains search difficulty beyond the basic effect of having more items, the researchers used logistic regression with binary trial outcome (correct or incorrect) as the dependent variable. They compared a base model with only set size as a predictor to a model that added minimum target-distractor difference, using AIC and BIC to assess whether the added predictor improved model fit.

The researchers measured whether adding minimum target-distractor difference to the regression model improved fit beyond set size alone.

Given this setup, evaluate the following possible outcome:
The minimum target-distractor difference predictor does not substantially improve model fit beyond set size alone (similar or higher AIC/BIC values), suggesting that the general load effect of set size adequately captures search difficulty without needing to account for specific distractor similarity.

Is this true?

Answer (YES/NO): NO